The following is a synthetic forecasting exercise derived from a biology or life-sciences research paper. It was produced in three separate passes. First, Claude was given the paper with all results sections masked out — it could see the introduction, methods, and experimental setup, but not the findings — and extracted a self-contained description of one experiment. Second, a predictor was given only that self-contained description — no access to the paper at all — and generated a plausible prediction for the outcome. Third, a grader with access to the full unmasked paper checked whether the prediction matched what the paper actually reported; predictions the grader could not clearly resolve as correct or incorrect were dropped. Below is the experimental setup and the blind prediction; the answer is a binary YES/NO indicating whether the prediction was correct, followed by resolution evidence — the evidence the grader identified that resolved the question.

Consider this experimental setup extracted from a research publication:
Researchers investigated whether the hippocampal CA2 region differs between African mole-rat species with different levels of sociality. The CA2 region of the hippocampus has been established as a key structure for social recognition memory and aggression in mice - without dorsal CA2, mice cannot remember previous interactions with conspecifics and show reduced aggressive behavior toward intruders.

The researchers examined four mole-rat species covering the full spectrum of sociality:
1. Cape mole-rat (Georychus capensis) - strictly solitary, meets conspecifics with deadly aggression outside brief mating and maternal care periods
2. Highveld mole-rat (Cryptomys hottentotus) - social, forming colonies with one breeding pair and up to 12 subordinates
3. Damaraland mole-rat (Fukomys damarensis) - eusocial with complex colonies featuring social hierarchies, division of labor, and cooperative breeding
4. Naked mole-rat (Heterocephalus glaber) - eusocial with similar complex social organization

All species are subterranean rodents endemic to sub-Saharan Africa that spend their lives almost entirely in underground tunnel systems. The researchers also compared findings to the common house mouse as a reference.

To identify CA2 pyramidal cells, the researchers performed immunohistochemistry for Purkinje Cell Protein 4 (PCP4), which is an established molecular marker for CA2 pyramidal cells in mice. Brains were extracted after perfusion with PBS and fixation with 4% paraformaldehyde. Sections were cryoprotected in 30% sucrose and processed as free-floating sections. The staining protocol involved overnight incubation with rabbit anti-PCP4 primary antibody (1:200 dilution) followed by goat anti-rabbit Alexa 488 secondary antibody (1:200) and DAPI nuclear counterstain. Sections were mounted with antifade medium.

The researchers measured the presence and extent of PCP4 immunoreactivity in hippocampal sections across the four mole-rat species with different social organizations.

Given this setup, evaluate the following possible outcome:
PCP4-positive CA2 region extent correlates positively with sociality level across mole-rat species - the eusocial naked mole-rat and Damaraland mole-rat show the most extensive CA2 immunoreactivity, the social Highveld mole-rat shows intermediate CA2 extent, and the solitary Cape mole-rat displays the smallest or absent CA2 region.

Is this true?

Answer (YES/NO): NO